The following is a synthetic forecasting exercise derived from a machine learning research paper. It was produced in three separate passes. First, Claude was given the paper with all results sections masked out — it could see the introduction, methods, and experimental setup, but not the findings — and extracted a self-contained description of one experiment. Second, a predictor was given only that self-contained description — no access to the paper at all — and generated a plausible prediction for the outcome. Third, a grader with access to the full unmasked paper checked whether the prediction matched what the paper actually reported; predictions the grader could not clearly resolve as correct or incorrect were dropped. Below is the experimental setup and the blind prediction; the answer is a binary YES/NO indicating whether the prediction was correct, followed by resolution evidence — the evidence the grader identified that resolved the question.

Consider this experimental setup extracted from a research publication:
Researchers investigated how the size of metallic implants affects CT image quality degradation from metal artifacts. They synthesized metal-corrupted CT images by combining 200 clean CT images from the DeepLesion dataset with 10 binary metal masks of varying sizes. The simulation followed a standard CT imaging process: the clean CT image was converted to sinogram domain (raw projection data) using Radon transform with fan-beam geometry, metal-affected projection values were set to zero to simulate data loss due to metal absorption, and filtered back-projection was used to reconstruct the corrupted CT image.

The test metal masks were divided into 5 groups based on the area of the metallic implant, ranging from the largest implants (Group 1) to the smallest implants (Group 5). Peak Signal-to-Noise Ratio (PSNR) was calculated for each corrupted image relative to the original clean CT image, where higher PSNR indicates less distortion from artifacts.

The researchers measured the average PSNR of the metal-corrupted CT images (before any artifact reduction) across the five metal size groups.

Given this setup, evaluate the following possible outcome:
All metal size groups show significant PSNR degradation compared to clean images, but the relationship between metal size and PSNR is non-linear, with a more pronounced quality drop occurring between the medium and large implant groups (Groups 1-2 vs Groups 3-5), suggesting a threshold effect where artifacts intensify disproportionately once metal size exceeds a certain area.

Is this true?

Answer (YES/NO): NO